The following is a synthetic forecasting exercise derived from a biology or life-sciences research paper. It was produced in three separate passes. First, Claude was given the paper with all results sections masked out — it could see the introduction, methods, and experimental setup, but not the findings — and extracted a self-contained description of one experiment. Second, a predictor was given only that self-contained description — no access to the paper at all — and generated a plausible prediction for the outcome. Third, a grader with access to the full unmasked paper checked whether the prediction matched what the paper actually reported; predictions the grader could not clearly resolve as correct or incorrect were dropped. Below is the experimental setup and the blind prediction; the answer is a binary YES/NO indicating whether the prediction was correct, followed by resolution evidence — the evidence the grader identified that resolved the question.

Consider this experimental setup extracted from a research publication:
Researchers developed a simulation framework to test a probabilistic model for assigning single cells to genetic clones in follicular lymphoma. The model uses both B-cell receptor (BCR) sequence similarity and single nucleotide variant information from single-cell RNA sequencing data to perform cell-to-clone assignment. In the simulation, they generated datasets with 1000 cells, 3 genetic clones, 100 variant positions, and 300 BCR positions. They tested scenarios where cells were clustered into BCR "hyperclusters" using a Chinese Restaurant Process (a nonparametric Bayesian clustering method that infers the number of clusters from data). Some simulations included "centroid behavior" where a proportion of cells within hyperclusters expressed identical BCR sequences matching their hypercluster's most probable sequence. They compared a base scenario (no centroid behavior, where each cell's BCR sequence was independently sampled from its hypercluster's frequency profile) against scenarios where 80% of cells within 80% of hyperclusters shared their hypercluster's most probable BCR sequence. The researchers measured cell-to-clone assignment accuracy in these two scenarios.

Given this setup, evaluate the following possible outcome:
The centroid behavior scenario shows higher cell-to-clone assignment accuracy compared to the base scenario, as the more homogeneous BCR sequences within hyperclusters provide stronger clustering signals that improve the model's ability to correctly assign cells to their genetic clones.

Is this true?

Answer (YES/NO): NO